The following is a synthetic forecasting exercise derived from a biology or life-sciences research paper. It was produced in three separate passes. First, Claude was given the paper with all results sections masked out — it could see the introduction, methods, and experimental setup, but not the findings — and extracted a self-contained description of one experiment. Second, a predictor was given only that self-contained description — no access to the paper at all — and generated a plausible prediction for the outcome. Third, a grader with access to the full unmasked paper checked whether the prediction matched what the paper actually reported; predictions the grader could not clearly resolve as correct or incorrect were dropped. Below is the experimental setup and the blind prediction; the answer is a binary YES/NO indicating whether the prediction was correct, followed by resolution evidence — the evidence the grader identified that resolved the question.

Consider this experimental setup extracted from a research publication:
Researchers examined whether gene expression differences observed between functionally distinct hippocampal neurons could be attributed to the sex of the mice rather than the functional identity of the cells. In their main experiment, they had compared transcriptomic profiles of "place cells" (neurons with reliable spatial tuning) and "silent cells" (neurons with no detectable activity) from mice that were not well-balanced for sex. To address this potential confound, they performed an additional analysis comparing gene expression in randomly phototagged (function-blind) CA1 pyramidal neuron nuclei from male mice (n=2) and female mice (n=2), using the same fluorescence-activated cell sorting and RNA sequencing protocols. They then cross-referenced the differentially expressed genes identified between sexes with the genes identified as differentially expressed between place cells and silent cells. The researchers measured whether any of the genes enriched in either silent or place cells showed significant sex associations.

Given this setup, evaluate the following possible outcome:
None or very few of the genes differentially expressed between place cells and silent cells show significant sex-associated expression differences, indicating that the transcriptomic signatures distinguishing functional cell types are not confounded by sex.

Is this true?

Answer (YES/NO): YES